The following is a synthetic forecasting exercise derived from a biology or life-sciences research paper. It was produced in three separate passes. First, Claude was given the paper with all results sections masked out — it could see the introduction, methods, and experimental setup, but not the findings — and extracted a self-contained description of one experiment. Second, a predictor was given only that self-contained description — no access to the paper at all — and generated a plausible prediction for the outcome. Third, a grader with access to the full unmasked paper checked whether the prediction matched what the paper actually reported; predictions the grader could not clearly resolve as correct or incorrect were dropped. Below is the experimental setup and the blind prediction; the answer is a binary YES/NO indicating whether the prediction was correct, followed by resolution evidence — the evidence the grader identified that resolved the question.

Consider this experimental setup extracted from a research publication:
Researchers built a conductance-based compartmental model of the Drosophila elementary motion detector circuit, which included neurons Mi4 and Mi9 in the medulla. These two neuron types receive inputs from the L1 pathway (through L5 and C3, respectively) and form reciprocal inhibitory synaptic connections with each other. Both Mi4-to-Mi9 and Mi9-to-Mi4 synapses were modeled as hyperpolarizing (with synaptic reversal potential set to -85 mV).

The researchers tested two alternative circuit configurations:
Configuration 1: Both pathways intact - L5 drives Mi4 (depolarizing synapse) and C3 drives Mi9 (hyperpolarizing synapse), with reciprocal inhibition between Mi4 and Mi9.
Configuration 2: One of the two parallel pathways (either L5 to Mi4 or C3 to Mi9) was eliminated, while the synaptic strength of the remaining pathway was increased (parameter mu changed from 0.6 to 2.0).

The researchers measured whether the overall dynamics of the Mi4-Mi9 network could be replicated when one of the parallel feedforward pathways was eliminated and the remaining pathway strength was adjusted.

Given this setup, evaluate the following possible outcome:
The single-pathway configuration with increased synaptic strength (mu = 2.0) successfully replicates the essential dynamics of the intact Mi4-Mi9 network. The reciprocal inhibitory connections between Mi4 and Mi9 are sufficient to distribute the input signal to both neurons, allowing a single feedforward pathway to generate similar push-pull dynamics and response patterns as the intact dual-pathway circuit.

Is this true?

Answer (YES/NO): YES